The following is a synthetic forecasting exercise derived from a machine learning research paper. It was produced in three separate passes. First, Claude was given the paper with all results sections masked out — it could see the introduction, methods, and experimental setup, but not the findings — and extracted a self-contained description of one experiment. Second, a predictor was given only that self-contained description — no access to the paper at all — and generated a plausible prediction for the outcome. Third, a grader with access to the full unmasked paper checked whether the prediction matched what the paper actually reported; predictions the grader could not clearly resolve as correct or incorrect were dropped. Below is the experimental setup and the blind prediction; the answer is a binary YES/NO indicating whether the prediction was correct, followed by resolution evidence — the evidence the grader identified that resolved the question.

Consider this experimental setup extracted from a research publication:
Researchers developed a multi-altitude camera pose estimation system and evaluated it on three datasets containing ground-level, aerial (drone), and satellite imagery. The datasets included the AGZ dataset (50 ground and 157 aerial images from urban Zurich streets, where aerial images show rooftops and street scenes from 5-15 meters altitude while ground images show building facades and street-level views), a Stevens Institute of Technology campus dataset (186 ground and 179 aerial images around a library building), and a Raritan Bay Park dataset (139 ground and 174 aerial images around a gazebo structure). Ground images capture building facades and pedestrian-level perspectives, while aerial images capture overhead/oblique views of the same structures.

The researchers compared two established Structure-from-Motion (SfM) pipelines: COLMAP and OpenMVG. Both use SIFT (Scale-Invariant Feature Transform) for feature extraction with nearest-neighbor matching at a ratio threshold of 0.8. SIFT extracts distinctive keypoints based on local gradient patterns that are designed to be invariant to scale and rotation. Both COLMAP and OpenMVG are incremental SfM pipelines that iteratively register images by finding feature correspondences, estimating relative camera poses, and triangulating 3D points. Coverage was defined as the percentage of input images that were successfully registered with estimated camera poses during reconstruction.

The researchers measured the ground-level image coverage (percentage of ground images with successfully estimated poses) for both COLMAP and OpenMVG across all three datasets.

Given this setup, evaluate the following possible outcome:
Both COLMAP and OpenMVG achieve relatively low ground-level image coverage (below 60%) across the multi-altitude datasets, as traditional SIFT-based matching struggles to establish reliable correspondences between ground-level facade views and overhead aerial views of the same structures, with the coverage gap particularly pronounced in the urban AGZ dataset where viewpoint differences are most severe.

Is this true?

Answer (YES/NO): NO